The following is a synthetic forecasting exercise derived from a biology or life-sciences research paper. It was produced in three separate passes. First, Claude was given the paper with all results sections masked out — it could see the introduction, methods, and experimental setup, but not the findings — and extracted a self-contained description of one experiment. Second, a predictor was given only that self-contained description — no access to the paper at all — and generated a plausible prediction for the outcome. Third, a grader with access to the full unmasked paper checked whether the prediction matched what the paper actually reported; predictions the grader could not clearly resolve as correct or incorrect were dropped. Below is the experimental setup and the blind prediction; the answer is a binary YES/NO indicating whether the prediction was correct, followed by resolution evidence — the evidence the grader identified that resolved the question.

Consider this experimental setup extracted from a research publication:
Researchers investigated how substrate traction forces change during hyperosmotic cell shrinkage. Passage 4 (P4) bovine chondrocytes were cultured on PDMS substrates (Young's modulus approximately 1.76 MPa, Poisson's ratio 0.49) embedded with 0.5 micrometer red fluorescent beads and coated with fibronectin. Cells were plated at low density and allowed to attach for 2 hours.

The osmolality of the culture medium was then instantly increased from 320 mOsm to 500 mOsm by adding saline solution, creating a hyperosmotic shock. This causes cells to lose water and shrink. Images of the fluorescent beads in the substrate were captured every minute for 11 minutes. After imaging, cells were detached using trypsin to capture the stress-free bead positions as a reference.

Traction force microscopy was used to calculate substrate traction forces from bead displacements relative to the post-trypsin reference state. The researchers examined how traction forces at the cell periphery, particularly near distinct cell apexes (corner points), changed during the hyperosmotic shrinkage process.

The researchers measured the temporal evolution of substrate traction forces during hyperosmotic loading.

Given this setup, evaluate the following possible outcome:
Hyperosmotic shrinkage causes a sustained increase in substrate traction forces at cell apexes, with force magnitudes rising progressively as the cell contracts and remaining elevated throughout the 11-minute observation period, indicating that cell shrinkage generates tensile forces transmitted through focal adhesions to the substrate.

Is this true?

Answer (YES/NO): NO